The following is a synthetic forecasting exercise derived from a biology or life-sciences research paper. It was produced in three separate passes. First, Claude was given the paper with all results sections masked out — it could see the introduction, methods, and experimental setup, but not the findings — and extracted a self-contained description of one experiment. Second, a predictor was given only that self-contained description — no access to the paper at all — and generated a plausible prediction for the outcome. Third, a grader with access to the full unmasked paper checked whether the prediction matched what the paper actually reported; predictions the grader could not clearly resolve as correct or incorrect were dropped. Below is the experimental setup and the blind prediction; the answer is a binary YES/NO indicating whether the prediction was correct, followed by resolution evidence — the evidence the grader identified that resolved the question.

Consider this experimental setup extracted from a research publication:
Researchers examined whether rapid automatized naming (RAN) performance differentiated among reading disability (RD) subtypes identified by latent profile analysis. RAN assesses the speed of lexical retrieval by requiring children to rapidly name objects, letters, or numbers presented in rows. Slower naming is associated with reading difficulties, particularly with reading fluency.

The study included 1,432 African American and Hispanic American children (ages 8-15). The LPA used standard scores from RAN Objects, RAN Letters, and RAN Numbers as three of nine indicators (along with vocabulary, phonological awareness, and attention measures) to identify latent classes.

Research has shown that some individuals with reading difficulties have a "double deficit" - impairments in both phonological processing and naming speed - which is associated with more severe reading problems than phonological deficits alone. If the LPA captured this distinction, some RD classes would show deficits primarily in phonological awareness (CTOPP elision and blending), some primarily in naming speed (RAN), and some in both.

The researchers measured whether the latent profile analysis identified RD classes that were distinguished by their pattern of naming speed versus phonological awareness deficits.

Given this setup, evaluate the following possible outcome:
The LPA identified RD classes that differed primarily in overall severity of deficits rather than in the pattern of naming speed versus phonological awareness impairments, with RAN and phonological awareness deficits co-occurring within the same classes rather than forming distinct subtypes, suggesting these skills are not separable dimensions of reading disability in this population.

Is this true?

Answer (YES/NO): NO